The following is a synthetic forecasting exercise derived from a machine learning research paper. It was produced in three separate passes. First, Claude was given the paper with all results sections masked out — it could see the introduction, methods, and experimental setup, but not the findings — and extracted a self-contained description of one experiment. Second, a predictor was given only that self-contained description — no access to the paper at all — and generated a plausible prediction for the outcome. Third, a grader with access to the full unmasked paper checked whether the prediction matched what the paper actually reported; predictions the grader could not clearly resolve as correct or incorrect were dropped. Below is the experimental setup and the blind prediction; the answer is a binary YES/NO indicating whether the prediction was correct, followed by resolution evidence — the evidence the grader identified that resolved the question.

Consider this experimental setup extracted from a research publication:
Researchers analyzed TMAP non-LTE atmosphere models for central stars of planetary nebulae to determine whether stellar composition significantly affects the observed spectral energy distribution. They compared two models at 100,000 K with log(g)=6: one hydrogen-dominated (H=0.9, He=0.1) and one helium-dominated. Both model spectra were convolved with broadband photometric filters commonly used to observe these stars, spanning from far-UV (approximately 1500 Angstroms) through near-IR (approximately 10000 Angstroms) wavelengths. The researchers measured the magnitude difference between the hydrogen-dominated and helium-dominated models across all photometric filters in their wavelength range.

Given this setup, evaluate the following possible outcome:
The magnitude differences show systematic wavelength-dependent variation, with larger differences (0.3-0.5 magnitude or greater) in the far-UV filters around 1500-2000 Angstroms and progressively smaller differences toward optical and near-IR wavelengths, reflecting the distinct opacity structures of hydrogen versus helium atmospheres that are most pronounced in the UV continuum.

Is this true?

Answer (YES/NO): NO